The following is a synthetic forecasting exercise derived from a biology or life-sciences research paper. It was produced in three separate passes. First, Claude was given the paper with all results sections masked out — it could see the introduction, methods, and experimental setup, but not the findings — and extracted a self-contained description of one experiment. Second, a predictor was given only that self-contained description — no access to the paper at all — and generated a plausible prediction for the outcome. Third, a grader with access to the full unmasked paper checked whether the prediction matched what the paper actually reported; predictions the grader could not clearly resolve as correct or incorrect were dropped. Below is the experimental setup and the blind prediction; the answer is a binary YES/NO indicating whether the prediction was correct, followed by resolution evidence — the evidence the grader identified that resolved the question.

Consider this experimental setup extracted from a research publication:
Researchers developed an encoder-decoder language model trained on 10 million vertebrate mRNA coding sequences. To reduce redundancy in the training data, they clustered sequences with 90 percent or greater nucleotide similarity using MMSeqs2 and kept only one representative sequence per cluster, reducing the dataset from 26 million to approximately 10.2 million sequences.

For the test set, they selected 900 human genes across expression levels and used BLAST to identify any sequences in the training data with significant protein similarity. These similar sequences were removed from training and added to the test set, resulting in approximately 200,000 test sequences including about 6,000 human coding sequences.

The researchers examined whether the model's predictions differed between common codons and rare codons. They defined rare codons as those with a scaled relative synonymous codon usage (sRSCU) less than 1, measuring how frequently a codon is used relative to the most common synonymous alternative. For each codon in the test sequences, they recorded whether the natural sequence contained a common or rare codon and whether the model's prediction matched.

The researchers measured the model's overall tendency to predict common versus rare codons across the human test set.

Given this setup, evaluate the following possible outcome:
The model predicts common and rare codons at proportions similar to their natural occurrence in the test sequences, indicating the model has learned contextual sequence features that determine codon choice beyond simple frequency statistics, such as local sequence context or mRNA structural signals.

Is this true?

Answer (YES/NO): NO